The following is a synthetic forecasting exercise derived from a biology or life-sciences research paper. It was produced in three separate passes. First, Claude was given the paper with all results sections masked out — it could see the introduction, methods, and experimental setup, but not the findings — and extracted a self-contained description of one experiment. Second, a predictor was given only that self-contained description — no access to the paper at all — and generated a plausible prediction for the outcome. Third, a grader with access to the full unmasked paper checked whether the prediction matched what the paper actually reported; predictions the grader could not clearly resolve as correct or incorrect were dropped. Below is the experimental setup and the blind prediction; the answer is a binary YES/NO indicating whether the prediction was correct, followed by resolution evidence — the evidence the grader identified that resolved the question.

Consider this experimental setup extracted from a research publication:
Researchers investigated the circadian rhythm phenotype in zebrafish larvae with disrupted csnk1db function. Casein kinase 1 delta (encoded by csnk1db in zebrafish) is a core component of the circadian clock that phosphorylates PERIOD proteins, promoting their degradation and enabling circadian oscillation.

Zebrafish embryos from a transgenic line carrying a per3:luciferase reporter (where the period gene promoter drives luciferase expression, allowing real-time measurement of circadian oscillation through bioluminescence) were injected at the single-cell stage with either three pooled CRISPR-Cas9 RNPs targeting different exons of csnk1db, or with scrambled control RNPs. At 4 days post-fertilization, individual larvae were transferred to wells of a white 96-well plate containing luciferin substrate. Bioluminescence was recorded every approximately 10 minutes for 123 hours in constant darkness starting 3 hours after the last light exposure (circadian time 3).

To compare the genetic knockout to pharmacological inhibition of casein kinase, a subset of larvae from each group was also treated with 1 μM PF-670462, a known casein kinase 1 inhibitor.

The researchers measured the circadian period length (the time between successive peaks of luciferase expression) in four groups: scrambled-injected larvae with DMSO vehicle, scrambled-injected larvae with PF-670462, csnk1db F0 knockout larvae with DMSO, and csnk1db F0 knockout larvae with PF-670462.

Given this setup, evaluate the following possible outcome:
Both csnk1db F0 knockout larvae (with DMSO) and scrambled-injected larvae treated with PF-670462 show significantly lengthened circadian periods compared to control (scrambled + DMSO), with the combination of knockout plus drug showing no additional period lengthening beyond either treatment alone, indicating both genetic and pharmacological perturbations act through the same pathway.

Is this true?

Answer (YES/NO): YES